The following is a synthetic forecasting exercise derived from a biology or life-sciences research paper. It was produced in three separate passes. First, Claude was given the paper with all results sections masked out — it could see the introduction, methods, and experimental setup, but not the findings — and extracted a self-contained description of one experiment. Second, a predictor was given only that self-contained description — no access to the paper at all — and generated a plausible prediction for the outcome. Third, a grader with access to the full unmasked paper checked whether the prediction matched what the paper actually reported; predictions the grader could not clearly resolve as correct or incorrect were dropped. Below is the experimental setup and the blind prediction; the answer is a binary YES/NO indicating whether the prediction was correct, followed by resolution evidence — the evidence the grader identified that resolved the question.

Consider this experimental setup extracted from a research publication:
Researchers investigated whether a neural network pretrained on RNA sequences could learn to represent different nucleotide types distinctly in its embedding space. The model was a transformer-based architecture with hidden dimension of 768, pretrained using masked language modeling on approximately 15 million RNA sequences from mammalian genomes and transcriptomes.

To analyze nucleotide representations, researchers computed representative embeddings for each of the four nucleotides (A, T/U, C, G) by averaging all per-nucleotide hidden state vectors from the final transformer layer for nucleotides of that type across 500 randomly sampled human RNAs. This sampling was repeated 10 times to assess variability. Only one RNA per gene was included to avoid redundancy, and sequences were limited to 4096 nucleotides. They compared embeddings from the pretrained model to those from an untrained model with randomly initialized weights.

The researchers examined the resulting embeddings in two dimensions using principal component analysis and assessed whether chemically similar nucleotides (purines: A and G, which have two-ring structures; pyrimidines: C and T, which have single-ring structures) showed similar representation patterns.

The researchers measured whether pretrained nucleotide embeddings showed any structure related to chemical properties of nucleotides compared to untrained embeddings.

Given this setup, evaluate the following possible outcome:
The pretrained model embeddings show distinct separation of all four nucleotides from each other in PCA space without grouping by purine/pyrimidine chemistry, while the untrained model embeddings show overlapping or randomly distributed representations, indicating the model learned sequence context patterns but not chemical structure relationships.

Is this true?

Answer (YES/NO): NO